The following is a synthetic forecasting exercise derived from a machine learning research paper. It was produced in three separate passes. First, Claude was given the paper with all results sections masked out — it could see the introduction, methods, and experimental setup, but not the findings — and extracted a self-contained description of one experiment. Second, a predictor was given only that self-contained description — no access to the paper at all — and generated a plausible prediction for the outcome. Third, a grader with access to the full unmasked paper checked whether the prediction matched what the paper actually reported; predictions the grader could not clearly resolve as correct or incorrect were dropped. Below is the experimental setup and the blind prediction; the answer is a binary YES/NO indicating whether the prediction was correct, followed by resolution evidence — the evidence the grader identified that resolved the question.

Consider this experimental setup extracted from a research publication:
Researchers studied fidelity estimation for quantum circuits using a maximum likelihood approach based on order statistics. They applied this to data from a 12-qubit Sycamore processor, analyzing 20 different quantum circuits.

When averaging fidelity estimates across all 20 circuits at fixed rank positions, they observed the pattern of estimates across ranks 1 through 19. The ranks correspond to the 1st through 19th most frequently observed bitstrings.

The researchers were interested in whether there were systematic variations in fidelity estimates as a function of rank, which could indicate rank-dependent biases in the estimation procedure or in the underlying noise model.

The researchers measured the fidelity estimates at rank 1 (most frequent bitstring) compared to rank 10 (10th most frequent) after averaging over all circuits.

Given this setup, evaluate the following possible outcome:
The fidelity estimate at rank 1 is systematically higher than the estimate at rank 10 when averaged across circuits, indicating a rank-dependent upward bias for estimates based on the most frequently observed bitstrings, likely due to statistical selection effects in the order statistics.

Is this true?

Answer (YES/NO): NO